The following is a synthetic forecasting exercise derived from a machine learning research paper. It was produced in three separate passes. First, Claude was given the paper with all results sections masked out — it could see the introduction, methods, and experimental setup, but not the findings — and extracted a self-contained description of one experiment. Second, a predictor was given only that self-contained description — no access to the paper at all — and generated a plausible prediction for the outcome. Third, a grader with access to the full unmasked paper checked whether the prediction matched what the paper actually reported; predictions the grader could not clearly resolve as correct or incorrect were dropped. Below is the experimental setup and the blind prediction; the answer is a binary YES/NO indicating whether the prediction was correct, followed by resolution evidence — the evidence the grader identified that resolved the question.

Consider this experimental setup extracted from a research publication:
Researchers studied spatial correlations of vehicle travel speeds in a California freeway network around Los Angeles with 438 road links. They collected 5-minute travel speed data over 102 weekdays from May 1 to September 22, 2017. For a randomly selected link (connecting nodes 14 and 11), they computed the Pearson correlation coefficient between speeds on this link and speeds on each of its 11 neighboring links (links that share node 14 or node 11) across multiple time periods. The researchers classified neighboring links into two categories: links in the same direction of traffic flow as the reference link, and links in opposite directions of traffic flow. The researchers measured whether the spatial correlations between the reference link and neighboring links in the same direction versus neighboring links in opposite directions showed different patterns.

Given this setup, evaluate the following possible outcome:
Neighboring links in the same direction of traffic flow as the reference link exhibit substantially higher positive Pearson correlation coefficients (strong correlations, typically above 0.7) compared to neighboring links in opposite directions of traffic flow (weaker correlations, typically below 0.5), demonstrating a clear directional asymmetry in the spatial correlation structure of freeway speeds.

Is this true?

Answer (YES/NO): NO